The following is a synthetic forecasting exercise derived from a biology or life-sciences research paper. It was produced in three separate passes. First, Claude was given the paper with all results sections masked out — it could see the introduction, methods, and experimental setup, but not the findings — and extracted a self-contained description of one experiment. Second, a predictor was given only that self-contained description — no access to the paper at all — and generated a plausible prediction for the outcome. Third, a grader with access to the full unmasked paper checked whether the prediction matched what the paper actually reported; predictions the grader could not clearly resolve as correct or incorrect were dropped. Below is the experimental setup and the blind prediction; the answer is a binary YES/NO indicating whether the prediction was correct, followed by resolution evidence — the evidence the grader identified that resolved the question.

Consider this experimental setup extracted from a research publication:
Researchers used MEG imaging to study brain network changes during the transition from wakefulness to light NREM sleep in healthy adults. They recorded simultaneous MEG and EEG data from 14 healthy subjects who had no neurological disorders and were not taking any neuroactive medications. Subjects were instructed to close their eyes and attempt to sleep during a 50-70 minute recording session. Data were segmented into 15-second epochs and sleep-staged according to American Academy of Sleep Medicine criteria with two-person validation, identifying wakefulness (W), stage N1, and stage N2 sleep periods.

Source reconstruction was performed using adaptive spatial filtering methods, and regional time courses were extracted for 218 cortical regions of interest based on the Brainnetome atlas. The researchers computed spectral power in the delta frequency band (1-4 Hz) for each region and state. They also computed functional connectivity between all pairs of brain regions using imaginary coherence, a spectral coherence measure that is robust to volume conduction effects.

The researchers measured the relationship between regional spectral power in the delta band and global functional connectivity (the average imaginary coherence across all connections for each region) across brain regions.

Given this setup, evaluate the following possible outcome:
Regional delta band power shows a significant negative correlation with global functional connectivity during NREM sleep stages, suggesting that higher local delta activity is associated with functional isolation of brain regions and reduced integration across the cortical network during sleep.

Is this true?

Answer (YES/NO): NO